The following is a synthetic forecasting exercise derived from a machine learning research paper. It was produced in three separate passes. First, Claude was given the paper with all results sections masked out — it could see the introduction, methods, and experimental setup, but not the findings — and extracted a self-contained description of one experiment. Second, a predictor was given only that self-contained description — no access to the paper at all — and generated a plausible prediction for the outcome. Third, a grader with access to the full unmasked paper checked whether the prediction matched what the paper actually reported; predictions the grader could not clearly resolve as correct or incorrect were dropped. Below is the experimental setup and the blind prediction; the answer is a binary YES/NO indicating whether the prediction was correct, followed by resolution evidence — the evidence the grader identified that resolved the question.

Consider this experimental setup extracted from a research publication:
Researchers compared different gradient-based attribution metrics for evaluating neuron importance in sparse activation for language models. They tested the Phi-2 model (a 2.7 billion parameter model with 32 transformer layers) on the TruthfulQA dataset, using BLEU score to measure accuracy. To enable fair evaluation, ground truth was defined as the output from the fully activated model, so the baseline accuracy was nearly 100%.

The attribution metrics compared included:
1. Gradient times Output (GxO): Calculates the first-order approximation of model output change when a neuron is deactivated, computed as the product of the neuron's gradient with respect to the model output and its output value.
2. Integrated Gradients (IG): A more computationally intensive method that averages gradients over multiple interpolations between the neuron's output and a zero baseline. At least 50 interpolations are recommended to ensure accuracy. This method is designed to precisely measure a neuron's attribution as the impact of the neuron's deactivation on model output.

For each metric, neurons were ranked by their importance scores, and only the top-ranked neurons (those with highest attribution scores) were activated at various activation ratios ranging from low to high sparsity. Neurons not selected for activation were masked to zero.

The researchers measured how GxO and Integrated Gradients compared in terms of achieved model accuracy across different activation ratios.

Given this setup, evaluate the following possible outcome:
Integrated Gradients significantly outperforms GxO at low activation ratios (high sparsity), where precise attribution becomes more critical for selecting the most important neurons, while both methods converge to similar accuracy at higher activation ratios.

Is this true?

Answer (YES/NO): NO